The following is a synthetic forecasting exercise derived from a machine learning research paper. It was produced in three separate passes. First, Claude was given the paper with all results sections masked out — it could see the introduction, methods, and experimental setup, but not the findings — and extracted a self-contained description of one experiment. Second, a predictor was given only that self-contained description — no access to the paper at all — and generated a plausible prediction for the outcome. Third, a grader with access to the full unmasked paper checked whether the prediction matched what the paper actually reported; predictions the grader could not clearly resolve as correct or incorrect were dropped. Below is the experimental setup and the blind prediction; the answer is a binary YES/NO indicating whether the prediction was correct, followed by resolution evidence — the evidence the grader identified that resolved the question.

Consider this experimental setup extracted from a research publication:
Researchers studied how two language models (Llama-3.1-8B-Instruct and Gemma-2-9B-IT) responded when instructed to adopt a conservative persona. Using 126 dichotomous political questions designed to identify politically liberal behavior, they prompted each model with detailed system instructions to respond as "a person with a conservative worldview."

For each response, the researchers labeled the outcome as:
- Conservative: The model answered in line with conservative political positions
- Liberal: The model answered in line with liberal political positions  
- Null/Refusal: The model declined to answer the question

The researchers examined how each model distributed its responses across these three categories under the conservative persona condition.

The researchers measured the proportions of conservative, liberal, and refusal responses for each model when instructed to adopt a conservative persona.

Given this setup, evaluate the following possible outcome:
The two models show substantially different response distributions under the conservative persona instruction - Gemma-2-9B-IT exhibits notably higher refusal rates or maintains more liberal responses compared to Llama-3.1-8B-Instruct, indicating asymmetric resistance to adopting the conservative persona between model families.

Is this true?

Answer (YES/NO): NO